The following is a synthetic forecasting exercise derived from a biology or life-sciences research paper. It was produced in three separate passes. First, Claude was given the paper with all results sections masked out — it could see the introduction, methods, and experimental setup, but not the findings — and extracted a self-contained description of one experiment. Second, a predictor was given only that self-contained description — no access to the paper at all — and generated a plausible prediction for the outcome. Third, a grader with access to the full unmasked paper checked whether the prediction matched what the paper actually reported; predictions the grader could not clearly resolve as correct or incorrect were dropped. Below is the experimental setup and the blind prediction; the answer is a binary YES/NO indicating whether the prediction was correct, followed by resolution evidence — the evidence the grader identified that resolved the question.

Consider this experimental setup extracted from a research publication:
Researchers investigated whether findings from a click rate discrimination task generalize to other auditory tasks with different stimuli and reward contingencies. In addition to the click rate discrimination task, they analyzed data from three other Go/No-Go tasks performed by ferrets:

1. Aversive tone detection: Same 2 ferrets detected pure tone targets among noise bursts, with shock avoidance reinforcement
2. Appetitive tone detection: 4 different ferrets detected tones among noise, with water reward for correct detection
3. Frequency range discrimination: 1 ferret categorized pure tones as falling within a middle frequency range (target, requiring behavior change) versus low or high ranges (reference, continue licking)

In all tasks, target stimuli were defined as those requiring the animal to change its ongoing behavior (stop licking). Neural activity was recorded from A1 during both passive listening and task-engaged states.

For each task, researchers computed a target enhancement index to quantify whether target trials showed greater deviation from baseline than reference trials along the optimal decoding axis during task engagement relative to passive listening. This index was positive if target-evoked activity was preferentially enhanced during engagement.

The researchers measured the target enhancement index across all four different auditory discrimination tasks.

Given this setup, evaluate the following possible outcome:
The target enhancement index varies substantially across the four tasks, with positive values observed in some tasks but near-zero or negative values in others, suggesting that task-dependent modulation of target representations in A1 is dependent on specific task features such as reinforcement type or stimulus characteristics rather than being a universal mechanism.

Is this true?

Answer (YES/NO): NO